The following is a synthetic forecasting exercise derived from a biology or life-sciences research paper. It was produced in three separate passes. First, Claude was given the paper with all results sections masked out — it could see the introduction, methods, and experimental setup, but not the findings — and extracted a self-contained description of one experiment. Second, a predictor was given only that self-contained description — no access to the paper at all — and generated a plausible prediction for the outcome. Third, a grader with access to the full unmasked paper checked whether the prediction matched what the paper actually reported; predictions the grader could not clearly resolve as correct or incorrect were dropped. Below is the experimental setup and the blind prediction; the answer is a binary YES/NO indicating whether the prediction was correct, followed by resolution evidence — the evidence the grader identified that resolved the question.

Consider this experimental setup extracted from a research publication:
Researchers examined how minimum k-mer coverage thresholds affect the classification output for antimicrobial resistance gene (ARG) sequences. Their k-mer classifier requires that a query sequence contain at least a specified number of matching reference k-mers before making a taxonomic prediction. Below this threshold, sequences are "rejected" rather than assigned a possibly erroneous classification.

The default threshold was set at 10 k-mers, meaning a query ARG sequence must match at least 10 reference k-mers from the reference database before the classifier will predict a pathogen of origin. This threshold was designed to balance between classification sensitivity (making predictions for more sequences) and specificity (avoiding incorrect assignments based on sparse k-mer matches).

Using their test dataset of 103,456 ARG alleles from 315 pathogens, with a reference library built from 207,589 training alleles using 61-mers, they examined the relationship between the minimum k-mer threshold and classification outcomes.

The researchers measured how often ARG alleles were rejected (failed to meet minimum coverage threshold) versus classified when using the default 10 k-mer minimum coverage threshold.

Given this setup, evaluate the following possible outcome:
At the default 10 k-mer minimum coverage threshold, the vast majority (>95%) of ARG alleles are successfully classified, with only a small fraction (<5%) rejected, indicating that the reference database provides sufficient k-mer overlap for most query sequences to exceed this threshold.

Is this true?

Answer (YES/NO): YES